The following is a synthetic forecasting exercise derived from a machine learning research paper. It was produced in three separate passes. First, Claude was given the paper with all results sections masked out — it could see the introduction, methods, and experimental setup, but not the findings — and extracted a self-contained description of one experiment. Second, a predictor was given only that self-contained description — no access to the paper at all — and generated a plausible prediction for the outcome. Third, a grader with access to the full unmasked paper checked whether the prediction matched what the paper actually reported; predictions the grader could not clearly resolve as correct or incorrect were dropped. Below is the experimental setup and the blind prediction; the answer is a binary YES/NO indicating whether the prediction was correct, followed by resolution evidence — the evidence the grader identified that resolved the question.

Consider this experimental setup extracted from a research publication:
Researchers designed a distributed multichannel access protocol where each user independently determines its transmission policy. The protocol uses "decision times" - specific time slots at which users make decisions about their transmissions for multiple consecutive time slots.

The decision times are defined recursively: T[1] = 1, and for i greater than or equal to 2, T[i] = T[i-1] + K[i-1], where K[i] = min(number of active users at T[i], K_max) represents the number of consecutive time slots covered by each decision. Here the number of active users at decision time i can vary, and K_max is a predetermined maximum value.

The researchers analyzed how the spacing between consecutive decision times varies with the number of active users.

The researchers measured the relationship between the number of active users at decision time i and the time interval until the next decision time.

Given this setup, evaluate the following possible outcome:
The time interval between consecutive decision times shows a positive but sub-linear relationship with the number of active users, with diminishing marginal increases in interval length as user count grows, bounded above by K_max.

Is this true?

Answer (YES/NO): NO